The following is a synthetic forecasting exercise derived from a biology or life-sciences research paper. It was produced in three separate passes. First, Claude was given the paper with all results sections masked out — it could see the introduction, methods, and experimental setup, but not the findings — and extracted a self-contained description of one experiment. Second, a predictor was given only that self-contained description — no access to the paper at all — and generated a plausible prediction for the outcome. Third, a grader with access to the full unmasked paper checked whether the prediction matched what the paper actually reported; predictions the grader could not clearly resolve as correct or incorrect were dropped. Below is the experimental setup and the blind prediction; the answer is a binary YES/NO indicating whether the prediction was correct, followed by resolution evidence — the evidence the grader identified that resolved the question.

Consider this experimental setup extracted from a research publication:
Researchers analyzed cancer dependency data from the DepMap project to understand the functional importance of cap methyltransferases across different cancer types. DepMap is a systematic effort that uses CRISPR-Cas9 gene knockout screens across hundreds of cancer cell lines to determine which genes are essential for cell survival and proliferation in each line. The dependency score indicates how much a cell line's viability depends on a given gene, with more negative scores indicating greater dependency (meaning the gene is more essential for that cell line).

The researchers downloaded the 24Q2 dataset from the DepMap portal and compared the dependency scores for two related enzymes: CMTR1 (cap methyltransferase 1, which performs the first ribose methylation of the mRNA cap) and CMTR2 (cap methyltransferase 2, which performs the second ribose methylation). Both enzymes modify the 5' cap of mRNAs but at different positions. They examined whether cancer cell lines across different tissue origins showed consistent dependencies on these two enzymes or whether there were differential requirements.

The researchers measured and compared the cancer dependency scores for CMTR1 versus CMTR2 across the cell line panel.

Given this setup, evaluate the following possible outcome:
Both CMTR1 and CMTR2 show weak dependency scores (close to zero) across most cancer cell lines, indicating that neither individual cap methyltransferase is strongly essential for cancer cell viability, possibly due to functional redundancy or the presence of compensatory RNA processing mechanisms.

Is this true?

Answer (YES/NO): NO